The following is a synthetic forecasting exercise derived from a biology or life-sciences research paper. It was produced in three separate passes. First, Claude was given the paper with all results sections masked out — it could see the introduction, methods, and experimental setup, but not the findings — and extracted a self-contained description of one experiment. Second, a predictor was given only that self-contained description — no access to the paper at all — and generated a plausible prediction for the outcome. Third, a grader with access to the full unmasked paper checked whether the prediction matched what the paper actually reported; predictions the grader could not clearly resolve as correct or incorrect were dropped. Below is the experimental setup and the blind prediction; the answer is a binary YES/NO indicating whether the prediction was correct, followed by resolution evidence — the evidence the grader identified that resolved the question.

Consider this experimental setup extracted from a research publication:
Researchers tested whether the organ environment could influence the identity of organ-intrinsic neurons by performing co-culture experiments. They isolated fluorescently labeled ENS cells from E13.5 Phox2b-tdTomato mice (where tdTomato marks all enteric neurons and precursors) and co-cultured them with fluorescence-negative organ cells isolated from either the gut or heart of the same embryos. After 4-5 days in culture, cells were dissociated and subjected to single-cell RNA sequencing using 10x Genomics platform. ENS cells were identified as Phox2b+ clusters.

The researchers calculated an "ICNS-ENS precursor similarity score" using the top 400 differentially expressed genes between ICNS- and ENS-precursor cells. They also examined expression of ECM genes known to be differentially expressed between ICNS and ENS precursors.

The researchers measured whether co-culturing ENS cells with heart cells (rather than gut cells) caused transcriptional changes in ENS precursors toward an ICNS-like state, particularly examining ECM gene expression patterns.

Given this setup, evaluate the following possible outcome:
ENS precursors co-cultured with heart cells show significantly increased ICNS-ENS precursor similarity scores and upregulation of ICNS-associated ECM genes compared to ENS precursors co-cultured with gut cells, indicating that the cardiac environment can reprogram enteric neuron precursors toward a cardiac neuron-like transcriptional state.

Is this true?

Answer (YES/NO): YES